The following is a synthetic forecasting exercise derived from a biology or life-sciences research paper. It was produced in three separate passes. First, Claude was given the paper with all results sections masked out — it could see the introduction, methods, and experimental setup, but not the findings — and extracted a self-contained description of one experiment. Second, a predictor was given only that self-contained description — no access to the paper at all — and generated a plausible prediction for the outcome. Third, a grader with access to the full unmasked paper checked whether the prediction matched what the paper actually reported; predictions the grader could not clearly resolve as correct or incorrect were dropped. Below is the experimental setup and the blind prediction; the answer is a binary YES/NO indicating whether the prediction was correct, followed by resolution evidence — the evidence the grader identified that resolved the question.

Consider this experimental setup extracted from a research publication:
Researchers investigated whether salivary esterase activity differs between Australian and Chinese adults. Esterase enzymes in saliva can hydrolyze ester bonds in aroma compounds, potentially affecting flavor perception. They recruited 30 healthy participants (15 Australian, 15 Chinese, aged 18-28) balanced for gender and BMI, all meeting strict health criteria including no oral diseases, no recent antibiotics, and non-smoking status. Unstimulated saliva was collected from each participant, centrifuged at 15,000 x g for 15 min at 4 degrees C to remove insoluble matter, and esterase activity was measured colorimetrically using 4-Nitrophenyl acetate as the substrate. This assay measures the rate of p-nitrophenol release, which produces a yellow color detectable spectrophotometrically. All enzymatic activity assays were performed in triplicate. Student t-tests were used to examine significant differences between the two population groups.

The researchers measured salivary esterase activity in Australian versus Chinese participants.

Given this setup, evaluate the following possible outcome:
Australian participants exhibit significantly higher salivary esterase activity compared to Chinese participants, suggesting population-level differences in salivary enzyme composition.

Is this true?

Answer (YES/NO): NO